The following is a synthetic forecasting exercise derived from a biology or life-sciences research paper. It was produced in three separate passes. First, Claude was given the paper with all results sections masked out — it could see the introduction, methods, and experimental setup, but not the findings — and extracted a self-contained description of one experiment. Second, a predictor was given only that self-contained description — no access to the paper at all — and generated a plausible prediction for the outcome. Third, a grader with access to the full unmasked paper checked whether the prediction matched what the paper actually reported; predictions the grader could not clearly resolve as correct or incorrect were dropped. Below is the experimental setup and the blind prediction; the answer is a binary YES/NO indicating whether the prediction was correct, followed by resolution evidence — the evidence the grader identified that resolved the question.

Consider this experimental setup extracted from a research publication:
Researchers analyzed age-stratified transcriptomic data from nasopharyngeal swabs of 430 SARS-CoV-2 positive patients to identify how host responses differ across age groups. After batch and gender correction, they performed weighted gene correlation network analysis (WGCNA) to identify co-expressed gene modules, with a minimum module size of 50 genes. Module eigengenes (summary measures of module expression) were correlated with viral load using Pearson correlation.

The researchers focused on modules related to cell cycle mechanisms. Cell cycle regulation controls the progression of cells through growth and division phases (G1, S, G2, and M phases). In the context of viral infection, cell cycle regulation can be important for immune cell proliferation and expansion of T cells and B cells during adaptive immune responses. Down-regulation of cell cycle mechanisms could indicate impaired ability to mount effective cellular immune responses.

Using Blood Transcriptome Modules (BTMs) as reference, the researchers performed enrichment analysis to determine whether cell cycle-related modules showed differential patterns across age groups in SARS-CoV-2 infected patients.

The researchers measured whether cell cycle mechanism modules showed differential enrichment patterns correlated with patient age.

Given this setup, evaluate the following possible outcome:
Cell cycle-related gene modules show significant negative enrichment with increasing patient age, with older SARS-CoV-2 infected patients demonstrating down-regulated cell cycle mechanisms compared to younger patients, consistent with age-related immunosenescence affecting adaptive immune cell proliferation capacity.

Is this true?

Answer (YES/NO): NO